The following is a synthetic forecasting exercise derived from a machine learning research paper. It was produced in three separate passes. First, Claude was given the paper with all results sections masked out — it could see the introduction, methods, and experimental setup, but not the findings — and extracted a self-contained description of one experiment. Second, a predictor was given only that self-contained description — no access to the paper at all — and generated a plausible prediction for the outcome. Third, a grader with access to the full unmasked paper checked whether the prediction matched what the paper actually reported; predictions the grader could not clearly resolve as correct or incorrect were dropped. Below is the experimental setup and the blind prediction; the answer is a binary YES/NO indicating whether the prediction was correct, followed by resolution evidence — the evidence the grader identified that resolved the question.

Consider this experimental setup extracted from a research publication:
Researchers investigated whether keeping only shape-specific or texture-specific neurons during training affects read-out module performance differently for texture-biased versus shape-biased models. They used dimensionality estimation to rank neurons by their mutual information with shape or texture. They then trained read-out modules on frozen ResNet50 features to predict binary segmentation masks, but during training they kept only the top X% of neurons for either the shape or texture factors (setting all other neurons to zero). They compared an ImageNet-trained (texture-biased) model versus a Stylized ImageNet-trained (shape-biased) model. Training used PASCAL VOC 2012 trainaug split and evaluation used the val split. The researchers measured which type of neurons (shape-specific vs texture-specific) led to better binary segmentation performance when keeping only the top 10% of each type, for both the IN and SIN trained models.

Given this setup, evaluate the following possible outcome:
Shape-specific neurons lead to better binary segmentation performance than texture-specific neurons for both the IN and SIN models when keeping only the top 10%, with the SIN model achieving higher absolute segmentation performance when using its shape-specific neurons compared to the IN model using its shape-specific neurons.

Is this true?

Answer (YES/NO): NO